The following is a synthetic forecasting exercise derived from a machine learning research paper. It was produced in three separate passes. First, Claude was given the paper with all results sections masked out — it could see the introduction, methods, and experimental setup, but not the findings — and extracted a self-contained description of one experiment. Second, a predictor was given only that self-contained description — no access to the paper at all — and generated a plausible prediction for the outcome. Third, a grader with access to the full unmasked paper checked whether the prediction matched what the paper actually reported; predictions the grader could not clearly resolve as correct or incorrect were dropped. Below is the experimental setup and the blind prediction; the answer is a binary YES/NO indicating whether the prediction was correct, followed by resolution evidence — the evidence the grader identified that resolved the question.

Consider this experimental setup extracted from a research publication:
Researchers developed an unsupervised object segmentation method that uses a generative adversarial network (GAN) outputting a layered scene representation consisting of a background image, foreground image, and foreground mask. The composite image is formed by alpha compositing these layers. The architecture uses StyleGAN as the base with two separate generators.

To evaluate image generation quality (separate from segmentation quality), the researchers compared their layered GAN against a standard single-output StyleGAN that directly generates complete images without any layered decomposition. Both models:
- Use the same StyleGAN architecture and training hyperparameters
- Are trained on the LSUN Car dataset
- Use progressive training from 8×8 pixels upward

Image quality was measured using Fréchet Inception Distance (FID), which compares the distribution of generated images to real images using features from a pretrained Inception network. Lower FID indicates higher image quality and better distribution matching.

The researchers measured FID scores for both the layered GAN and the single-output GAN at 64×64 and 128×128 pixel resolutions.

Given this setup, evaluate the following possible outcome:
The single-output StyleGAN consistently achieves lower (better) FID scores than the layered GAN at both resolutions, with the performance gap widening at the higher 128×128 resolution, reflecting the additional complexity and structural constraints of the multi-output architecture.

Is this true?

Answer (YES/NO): YES